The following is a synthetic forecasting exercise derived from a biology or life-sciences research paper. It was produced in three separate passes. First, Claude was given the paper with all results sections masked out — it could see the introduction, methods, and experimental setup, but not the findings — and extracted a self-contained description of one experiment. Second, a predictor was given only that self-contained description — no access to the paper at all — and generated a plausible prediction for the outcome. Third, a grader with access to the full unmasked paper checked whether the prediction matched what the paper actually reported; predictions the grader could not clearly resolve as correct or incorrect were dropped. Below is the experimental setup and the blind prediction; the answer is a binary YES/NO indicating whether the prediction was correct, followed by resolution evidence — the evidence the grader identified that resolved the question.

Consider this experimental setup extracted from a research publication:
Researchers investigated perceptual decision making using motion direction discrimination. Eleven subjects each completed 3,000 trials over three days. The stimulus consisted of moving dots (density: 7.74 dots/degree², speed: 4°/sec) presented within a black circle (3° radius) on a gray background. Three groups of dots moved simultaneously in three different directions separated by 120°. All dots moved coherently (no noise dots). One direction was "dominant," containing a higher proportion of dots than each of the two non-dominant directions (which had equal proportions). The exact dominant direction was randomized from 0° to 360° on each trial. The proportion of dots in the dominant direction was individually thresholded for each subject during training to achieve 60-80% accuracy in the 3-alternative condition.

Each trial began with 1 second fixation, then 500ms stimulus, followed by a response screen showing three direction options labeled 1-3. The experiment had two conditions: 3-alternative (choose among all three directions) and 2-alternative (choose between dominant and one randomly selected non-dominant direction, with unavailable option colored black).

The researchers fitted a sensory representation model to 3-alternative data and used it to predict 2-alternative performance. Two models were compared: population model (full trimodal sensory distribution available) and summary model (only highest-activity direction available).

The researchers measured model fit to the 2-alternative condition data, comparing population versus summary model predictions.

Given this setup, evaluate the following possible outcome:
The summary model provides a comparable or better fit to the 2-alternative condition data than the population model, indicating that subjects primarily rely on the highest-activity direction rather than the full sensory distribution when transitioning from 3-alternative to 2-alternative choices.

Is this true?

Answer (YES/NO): YES